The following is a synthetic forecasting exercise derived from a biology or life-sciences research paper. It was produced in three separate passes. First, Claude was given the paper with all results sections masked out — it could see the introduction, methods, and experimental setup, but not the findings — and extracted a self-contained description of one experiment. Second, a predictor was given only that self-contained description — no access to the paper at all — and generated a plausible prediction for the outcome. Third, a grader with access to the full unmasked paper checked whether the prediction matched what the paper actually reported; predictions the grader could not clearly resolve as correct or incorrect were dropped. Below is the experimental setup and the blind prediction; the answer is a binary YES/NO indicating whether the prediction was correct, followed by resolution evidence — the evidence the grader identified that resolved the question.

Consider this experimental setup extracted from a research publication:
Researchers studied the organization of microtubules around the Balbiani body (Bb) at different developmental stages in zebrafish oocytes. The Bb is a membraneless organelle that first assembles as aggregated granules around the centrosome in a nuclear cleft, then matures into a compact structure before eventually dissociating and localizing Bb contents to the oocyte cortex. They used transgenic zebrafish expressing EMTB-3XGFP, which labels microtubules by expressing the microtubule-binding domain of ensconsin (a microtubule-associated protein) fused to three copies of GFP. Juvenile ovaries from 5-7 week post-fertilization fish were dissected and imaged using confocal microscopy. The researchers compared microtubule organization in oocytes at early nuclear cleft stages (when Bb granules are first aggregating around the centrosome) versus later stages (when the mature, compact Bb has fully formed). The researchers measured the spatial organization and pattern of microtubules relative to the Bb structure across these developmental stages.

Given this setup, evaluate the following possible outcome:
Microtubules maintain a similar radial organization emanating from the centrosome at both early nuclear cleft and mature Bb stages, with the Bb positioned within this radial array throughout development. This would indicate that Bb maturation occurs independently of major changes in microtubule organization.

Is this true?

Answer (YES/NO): NO